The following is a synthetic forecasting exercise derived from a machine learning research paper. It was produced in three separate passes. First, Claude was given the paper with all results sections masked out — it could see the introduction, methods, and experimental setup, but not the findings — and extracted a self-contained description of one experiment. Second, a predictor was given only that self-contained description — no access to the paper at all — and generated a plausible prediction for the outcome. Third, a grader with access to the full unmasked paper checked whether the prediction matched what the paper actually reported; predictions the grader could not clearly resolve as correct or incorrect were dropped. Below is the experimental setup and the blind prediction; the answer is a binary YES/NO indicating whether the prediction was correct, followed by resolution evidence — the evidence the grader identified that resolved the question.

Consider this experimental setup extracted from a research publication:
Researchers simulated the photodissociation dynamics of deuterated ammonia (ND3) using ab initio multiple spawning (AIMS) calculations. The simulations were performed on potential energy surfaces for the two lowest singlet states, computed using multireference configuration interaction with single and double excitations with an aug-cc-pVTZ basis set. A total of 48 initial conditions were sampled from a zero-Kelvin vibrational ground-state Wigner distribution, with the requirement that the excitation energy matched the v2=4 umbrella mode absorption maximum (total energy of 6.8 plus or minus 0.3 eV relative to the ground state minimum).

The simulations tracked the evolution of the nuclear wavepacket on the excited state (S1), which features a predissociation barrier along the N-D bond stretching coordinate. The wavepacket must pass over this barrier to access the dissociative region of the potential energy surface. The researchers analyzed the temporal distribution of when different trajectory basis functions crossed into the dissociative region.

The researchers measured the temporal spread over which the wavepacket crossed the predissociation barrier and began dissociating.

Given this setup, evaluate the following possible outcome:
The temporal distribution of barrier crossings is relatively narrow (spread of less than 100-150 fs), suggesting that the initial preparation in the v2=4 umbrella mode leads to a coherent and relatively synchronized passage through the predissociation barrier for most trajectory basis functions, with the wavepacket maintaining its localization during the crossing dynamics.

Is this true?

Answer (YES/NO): YES